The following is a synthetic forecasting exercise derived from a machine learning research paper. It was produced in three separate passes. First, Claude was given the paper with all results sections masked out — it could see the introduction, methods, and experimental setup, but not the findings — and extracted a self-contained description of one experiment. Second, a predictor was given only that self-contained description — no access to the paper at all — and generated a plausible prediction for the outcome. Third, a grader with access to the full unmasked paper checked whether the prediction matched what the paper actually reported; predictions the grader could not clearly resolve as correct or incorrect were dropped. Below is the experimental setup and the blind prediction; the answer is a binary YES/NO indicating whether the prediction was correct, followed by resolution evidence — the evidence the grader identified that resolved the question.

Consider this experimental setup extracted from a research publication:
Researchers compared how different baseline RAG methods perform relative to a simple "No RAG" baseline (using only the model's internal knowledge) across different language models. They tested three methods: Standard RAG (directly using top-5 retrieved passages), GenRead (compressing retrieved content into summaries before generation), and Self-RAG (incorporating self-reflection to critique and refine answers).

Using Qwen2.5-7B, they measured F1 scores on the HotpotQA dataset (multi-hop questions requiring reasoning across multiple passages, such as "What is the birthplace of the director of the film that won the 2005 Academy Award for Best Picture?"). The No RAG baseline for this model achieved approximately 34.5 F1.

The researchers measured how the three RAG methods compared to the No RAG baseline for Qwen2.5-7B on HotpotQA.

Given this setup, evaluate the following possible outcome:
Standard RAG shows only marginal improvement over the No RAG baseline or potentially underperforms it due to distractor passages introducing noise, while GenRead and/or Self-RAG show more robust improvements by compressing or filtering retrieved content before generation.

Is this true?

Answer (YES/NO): NO